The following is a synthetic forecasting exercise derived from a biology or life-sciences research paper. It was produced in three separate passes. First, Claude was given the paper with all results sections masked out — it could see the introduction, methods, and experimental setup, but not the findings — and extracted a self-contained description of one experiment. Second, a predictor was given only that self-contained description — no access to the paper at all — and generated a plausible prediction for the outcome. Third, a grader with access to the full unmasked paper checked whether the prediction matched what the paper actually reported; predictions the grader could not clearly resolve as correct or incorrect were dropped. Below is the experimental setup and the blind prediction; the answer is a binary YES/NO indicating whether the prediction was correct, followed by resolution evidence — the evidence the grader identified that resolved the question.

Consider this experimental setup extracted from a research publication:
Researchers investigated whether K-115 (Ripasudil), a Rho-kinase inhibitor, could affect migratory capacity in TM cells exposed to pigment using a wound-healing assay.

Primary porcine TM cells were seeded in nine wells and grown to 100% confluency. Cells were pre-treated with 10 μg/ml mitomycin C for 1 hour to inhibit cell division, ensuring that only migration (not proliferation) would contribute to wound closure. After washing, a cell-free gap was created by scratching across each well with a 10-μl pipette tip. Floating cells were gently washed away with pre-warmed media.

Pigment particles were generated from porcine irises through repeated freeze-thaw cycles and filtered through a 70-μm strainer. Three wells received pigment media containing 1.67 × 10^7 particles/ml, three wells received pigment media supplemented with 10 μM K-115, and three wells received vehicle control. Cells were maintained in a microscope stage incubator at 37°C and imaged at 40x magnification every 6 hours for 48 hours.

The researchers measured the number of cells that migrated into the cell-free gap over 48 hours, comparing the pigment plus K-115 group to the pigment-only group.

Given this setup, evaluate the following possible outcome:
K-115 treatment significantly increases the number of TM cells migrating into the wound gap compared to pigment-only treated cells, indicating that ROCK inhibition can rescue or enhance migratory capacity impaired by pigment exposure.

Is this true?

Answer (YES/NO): YES